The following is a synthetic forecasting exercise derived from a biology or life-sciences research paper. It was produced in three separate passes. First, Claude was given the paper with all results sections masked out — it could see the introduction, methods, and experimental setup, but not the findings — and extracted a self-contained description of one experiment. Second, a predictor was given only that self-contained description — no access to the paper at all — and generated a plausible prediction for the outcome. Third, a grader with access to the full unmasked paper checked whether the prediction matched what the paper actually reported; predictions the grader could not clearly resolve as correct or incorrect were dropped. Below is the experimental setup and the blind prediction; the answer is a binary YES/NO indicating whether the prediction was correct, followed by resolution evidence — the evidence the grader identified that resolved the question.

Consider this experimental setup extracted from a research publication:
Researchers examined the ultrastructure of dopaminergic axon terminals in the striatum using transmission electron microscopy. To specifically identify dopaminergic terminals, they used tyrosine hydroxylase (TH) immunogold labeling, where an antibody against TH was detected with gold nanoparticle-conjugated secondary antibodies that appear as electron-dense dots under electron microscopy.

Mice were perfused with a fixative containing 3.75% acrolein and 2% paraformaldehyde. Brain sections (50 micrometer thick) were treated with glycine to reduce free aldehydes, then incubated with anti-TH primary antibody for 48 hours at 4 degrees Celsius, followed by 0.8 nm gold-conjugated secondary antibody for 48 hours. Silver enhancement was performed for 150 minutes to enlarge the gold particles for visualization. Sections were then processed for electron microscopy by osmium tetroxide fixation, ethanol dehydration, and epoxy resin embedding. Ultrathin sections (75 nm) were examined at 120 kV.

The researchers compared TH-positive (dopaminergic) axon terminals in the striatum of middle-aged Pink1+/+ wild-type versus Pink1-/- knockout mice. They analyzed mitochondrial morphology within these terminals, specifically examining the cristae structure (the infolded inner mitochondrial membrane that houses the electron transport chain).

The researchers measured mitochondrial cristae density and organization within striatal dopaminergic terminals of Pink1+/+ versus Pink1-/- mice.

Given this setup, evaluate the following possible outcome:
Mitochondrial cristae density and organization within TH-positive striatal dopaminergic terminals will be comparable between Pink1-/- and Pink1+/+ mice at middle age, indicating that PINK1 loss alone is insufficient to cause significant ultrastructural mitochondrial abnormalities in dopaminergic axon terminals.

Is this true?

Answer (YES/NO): NO